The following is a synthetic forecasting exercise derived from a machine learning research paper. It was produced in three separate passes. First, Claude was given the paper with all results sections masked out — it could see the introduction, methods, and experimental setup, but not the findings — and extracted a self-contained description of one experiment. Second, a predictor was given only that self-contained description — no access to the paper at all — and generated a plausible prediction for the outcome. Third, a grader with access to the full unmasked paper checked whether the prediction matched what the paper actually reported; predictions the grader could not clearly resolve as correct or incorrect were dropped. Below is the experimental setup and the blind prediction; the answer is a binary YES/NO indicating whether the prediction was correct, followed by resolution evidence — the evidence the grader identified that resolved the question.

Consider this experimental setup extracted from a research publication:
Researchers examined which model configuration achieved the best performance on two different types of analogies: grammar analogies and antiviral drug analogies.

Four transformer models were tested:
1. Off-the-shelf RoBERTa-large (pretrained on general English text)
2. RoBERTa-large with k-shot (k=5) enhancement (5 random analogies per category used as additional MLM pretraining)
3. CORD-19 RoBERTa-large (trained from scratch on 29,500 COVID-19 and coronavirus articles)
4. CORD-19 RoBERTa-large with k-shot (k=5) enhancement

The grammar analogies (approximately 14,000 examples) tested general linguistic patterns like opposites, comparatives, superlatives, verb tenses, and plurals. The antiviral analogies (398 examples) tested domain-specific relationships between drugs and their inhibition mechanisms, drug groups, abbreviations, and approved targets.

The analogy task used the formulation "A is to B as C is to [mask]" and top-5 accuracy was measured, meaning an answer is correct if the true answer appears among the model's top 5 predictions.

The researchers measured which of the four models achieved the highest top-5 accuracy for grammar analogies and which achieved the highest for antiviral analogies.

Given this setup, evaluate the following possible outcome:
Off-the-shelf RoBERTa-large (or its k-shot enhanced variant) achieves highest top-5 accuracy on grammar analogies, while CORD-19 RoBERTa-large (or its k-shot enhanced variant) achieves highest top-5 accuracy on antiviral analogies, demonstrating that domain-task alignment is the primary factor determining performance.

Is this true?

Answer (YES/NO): YES